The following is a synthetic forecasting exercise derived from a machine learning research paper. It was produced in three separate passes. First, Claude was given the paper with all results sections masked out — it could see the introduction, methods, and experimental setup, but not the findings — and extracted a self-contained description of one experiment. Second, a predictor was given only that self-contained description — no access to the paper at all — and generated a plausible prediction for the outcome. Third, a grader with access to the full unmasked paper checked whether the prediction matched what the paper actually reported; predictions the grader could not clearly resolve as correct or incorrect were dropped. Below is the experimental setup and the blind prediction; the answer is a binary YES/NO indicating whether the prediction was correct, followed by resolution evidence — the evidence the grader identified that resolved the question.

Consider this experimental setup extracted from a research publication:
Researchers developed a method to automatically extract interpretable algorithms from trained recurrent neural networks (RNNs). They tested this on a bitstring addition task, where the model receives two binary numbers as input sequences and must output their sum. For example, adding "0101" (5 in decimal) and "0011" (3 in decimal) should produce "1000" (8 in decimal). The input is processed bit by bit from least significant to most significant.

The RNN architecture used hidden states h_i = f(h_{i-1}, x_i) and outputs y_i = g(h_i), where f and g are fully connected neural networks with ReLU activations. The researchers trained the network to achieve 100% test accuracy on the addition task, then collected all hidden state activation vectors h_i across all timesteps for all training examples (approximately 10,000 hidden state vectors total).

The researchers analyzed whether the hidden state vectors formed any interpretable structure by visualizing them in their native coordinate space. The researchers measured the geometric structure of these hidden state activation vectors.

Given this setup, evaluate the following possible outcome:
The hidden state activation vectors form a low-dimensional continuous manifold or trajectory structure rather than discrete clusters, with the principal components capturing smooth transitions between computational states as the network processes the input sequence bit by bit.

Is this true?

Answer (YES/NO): NO